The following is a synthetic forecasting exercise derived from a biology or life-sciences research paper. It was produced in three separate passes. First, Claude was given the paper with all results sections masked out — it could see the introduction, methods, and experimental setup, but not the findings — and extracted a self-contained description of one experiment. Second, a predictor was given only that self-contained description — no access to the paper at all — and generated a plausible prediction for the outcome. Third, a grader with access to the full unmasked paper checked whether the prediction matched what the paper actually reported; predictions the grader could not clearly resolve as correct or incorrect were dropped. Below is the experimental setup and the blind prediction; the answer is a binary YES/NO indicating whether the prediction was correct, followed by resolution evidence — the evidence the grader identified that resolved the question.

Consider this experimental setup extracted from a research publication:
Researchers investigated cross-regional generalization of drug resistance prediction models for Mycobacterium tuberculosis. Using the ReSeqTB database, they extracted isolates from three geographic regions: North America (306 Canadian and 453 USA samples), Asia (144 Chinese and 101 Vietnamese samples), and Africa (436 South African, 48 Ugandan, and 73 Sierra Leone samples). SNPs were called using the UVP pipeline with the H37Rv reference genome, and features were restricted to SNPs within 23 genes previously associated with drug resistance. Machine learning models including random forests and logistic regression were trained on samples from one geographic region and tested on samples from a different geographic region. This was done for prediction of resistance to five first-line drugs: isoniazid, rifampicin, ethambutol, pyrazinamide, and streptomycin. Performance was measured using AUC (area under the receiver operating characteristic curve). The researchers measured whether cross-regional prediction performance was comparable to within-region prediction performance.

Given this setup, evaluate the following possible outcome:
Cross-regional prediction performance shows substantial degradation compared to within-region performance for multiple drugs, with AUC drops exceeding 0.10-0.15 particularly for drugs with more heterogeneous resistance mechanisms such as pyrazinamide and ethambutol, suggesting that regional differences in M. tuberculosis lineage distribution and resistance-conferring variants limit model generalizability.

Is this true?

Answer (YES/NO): NO